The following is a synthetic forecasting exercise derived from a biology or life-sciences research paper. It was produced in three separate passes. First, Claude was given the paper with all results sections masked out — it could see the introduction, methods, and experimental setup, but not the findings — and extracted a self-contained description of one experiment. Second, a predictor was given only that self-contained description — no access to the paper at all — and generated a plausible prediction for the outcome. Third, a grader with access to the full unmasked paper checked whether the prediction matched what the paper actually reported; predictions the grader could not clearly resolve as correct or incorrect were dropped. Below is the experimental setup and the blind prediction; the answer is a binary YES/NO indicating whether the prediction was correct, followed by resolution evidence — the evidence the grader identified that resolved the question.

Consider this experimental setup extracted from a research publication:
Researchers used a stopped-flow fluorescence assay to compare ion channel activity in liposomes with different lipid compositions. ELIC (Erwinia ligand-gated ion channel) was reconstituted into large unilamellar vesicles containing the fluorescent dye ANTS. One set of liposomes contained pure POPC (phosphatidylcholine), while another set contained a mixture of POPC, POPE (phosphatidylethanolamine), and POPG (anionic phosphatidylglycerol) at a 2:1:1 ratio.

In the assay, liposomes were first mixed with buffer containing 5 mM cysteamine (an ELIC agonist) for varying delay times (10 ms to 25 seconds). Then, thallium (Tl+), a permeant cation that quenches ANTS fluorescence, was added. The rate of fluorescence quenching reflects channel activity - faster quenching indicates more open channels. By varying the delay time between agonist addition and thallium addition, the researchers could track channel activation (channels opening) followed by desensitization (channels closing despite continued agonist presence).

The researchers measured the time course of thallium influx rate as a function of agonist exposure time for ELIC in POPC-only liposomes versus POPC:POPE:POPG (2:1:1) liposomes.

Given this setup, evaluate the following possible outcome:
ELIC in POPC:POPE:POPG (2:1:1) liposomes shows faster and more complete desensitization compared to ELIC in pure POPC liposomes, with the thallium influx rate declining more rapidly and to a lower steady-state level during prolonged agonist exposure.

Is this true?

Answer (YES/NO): NO